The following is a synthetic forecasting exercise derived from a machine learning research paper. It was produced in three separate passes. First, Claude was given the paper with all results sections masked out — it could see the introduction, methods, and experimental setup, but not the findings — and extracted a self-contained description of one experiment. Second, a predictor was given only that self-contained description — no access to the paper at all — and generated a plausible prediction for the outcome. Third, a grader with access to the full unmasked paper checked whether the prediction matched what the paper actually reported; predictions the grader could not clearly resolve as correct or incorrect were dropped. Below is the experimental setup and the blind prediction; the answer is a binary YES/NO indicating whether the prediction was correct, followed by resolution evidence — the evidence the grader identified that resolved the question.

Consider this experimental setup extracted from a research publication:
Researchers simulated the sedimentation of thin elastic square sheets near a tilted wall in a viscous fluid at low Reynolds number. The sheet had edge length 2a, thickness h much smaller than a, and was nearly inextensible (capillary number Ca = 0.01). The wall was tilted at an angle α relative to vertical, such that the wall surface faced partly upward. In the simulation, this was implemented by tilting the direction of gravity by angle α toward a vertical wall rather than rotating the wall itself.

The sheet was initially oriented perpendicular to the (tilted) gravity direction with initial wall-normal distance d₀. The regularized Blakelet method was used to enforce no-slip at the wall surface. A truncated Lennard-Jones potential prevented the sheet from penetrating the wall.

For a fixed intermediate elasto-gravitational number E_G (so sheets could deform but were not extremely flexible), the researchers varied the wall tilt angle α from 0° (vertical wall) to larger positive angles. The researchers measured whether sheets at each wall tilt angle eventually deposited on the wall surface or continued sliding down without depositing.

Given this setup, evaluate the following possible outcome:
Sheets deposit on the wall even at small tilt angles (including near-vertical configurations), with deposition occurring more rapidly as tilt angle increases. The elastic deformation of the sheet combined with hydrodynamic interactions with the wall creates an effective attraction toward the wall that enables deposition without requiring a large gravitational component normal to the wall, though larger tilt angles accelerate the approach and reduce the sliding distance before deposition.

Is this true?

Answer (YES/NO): NO